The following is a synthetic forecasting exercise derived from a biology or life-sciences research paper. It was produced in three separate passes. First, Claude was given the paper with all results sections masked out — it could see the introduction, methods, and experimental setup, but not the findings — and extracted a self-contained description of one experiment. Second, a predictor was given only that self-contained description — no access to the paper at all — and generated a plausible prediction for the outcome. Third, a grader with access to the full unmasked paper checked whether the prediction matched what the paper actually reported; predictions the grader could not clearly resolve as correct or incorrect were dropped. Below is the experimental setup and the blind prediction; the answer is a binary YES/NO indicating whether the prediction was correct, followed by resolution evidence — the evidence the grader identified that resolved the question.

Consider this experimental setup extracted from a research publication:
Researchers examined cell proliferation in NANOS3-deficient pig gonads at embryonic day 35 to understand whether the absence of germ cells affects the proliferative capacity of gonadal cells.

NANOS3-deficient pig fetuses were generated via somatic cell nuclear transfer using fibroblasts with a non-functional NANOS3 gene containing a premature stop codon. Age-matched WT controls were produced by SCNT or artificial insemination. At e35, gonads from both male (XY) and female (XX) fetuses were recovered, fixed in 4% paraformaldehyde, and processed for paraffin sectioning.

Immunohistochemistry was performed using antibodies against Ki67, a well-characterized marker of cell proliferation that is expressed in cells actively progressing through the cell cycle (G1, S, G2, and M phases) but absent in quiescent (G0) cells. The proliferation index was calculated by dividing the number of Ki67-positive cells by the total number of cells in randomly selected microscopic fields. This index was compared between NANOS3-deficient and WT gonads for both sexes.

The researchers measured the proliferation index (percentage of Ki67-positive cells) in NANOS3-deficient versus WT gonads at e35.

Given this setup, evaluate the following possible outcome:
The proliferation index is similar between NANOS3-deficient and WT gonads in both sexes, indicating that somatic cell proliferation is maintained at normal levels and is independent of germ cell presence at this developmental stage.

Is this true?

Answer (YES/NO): NO